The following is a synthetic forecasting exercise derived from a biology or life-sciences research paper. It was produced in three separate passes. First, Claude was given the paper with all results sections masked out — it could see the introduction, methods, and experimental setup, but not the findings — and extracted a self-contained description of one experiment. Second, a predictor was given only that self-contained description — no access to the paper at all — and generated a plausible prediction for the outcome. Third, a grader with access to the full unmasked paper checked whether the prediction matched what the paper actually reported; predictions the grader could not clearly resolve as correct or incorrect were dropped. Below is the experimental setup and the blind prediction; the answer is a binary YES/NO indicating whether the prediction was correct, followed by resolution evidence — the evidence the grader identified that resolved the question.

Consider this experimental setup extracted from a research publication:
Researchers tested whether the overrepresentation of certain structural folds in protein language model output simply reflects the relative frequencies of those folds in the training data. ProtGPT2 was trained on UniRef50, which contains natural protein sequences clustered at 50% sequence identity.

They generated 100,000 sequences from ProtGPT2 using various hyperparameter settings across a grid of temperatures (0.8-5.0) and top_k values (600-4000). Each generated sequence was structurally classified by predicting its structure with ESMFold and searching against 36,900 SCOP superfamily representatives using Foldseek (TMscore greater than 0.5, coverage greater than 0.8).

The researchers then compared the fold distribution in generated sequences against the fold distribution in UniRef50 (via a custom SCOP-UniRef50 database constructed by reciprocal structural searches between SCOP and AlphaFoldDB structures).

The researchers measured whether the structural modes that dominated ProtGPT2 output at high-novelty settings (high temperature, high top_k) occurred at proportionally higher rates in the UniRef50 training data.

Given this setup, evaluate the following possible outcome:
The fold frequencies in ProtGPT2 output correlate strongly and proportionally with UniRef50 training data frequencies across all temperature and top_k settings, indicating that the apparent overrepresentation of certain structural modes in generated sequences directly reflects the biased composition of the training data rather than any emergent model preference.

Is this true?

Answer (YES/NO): NO